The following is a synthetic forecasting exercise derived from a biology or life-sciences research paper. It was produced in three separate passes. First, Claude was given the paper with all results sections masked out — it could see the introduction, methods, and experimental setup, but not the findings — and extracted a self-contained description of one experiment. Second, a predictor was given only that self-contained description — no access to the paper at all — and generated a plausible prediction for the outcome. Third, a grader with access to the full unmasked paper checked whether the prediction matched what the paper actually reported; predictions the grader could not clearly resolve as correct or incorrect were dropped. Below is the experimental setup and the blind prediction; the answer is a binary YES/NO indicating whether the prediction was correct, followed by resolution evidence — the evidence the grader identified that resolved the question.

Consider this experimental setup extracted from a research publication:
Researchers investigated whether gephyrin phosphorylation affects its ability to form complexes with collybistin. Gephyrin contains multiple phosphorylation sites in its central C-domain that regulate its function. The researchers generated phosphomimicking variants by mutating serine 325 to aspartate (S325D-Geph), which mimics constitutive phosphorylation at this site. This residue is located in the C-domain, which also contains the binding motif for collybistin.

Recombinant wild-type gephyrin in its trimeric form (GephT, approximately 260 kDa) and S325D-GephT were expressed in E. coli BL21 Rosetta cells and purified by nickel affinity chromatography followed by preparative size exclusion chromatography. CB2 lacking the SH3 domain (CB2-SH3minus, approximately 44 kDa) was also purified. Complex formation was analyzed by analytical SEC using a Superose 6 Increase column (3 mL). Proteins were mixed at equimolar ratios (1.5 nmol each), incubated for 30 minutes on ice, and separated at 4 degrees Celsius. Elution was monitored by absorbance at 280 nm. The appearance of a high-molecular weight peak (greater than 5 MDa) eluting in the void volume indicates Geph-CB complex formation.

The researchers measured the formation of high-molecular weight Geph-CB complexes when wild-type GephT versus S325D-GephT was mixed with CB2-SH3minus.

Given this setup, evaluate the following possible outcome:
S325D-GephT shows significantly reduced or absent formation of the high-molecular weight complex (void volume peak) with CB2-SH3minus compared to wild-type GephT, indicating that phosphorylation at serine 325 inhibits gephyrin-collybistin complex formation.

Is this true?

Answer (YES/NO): YES